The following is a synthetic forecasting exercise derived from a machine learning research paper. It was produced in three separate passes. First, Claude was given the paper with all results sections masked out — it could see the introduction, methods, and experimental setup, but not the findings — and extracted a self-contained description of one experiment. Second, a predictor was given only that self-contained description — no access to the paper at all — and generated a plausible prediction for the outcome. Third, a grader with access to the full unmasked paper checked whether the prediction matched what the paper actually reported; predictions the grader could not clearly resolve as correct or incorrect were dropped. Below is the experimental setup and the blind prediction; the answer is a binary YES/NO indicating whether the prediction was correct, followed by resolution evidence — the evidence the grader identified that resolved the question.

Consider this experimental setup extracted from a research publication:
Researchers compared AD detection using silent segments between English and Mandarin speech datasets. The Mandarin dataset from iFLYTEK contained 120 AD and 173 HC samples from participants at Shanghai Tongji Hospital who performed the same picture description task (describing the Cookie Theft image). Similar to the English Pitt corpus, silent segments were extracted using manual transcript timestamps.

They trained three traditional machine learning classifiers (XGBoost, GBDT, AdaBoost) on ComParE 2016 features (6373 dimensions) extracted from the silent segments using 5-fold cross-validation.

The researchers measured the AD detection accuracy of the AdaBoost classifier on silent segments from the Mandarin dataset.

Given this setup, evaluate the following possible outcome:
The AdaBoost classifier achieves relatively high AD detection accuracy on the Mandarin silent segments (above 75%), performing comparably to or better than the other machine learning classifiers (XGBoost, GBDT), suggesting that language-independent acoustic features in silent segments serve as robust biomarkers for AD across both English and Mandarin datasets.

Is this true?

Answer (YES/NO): NO